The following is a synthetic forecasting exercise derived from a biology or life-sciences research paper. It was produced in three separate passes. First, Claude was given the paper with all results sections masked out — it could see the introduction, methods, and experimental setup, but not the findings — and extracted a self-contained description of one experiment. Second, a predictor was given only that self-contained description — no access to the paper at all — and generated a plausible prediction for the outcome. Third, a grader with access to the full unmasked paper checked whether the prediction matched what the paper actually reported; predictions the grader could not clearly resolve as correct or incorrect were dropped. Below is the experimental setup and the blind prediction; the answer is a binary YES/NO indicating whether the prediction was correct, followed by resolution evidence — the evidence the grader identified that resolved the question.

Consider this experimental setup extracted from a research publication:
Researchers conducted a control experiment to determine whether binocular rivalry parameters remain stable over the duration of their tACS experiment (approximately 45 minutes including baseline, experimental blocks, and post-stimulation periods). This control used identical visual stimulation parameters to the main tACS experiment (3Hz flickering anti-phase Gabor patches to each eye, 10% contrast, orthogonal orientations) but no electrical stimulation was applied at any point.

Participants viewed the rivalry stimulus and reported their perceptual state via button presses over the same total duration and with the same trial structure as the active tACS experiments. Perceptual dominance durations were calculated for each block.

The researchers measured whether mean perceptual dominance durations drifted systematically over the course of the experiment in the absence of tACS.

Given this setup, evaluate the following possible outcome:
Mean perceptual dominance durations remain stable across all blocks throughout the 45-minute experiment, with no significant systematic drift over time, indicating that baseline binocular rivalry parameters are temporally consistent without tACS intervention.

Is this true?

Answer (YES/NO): YES